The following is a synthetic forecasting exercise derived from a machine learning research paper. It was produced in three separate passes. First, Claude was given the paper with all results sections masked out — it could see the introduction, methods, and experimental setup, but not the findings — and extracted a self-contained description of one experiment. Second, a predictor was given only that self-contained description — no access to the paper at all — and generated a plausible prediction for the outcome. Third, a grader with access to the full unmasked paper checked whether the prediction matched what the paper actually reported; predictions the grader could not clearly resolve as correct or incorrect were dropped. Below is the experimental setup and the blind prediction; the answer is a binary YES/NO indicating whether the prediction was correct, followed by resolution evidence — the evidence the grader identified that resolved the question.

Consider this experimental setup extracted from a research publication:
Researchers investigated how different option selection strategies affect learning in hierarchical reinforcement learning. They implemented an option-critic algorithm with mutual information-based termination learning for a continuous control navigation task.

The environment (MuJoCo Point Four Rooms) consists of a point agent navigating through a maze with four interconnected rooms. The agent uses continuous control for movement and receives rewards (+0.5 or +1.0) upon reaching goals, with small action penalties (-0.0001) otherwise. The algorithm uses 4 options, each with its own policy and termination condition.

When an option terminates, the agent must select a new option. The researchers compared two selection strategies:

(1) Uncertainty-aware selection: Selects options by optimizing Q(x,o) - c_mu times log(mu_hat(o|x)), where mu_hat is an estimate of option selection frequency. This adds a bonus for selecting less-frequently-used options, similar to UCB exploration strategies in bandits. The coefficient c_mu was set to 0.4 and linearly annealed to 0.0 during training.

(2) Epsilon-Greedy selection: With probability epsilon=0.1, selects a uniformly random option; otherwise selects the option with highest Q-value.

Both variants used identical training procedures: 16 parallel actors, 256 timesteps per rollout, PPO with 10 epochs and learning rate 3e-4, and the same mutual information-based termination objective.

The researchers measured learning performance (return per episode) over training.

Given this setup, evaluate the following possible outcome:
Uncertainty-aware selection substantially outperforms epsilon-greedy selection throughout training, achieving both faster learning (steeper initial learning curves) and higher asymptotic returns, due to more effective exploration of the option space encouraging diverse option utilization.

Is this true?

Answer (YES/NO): NO